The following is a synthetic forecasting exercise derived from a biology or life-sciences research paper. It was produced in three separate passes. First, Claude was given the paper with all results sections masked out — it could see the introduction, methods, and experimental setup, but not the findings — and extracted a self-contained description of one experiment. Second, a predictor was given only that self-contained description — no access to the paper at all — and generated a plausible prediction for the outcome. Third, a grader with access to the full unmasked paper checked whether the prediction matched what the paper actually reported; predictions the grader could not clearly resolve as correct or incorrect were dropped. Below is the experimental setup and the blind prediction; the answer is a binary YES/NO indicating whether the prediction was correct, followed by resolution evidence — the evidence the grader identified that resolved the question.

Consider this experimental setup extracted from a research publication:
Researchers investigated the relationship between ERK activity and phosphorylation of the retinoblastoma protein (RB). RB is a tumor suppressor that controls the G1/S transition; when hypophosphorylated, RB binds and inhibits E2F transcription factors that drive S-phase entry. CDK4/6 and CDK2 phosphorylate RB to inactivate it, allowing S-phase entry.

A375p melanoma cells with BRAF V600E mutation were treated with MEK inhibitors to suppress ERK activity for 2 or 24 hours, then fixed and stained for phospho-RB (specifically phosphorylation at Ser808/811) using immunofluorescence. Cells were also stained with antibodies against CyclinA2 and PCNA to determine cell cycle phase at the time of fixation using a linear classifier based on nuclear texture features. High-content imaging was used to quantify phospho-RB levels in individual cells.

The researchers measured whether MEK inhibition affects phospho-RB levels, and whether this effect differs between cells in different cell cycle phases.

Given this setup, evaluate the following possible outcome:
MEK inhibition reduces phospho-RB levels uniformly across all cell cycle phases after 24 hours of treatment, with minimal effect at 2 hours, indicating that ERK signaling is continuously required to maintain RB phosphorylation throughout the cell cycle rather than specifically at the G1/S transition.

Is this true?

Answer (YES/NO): NO